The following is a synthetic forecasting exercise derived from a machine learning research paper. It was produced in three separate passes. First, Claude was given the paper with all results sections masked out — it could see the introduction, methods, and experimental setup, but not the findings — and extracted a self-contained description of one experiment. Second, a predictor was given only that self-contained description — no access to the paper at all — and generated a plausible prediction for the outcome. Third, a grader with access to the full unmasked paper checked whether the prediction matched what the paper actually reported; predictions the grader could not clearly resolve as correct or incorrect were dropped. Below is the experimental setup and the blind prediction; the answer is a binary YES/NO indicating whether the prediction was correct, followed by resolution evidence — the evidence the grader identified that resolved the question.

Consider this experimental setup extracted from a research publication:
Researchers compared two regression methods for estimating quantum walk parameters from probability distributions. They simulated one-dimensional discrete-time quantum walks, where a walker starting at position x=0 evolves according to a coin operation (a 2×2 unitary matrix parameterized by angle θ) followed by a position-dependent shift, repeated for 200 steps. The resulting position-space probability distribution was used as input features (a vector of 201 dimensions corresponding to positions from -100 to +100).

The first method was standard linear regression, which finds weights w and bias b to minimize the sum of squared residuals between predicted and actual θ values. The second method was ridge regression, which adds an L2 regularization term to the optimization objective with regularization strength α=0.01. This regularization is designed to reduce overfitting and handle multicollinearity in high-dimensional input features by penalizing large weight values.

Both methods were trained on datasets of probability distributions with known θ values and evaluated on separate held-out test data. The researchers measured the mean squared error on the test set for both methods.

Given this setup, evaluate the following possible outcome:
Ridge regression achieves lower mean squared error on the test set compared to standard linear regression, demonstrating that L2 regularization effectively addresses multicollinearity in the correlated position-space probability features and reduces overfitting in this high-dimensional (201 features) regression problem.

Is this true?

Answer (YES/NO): NO